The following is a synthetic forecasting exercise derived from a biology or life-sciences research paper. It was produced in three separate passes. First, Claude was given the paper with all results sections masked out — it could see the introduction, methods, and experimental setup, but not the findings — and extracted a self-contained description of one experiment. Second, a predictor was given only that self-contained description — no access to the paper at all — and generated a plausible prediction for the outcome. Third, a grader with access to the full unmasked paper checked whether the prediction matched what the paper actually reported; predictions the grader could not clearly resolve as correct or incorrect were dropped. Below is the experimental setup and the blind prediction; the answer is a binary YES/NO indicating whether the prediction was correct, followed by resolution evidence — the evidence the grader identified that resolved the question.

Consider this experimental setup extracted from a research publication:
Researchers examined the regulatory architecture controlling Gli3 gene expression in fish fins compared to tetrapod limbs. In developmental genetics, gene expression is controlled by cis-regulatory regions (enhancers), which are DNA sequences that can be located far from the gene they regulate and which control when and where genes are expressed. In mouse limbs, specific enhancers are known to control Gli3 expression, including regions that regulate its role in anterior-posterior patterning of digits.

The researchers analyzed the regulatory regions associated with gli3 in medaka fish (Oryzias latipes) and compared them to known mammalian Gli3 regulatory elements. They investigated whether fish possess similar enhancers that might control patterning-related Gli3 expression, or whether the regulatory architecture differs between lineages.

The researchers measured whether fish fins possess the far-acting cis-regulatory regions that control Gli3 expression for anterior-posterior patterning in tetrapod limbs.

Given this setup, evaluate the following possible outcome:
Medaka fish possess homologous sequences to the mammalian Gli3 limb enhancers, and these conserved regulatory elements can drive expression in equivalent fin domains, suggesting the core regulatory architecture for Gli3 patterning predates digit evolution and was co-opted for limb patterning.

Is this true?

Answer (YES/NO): NO